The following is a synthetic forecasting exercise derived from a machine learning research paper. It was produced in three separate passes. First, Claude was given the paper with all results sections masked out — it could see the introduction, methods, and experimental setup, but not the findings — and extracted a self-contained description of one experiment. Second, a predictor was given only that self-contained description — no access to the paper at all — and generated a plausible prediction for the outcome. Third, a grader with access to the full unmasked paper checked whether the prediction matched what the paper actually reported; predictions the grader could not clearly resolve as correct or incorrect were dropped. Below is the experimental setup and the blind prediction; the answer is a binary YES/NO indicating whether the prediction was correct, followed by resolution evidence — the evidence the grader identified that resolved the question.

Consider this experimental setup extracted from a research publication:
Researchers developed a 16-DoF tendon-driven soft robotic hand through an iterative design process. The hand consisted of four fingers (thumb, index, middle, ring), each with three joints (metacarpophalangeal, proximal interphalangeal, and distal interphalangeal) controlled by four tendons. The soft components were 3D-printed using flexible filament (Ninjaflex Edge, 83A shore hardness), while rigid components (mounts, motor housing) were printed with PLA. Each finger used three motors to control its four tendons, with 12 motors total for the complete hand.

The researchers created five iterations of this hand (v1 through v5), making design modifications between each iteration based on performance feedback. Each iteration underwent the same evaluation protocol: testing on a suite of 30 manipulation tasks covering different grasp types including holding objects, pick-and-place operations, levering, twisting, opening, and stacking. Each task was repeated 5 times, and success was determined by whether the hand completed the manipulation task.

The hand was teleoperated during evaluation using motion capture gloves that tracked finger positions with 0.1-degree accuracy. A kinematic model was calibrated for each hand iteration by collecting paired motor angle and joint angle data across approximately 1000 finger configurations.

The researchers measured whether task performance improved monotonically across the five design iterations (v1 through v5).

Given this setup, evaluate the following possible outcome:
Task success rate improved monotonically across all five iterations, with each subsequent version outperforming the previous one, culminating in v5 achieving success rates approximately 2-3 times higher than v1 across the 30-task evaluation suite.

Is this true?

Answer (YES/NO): NO